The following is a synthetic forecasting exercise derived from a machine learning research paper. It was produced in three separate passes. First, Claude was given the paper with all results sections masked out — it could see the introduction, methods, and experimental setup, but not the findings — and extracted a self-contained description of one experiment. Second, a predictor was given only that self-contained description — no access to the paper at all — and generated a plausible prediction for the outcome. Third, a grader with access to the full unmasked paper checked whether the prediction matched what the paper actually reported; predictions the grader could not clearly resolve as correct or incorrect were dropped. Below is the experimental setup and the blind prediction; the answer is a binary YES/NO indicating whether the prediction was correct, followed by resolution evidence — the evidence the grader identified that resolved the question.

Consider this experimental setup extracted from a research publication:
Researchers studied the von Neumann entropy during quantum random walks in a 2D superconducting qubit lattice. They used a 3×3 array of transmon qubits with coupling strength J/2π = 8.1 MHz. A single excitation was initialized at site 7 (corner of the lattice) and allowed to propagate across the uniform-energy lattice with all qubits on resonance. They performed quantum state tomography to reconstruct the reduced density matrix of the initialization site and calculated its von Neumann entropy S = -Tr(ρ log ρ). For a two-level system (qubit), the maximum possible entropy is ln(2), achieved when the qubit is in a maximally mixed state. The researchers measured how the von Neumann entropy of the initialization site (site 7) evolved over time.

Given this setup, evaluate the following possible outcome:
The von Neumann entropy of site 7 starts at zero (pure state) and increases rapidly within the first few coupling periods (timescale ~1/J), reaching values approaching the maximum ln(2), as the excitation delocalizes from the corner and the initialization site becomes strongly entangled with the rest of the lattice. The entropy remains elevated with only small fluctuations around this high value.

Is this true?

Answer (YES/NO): NO